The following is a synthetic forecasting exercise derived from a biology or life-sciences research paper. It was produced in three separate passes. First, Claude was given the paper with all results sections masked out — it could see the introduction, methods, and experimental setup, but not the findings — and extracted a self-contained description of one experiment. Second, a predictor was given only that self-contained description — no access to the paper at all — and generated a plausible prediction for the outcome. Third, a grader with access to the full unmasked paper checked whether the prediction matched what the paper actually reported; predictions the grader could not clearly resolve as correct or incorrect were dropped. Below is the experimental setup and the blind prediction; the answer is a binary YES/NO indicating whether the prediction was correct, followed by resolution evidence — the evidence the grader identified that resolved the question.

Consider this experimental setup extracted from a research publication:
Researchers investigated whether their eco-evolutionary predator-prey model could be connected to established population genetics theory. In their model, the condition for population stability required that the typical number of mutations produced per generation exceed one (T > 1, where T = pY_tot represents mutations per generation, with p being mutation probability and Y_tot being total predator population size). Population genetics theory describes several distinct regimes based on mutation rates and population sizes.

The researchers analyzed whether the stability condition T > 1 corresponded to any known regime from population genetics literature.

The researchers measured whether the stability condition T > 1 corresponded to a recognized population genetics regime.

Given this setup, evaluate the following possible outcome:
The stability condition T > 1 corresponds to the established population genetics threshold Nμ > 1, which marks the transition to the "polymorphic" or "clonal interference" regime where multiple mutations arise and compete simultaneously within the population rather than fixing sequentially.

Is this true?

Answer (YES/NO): YES